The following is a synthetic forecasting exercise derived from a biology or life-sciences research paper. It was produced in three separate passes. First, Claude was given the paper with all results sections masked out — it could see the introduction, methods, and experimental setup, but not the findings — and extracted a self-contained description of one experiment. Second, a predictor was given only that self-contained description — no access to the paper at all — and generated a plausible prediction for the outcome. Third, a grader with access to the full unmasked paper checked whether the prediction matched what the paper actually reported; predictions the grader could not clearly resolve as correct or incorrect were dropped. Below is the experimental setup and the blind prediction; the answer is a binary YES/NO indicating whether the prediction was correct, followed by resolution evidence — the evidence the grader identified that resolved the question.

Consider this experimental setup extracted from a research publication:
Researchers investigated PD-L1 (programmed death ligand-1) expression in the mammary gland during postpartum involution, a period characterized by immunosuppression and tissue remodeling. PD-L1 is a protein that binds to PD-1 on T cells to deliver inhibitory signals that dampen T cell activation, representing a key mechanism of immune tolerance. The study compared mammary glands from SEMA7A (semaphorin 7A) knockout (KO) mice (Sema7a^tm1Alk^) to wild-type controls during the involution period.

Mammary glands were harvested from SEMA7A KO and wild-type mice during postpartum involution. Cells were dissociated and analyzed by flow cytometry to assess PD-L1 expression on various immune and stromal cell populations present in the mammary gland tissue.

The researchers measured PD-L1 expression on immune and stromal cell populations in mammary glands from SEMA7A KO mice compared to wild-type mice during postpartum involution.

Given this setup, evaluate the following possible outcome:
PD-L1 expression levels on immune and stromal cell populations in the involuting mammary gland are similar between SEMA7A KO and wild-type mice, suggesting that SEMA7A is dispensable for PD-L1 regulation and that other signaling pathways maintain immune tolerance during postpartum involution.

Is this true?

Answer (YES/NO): NO